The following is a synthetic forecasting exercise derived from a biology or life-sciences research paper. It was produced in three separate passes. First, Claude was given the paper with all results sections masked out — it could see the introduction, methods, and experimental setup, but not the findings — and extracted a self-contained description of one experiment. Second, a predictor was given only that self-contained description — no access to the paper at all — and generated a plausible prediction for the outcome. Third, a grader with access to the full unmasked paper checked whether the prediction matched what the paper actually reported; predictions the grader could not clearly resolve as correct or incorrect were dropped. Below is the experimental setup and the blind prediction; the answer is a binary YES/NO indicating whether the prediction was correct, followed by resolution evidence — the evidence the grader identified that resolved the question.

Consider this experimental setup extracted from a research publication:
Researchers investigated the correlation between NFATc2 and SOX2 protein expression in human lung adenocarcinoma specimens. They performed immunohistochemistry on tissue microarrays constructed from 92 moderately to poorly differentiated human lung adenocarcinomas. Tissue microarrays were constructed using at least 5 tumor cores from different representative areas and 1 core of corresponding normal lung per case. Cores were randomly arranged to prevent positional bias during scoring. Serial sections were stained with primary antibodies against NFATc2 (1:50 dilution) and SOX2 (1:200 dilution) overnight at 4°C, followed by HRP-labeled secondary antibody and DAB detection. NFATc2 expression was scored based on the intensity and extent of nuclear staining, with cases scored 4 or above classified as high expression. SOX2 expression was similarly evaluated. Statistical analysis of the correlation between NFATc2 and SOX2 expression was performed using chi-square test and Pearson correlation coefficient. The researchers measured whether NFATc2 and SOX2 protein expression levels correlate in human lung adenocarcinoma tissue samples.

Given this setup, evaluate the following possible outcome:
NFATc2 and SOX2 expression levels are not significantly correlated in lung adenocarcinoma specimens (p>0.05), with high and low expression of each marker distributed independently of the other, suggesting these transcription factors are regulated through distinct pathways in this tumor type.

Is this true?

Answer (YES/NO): NO